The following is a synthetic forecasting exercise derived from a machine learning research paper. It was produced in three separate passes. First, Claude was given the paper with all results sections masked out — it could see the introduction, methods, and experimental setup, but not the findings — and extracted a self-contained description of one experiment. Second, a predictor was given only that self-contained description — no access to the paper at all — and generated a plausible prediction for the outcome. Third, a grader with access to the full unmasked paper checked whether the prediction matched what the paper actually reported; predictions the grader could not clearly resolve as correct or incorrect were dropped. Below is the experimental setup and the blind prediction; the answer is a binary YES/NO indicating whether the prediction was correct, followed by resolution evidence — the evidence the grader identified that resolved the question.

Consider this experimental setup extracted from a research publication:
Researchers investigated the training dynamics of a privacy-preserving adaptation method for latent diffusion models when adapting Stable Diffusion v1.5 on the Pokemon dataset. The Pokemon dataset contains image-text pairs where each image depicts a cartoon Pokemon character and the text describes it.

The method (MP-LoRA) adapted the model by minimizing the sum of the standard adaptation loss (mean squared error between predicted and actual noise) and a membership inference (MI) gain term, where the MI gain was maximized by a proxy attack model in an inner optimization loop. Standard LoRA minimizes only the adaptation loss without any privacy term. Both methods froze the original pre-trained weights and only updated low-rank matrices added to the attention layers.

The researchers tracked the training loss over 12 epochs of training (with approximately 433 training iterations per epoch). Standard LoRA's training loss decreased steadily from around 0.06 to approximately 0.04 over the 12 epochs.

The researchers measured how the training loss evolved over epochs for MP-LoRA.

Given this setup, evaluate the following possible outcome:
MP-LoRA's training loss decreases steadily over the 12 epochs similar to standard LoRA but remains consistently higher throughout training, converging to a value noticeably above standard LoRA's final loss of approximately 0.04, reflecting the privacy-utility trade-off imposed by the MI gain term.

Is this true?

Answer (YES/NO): NO